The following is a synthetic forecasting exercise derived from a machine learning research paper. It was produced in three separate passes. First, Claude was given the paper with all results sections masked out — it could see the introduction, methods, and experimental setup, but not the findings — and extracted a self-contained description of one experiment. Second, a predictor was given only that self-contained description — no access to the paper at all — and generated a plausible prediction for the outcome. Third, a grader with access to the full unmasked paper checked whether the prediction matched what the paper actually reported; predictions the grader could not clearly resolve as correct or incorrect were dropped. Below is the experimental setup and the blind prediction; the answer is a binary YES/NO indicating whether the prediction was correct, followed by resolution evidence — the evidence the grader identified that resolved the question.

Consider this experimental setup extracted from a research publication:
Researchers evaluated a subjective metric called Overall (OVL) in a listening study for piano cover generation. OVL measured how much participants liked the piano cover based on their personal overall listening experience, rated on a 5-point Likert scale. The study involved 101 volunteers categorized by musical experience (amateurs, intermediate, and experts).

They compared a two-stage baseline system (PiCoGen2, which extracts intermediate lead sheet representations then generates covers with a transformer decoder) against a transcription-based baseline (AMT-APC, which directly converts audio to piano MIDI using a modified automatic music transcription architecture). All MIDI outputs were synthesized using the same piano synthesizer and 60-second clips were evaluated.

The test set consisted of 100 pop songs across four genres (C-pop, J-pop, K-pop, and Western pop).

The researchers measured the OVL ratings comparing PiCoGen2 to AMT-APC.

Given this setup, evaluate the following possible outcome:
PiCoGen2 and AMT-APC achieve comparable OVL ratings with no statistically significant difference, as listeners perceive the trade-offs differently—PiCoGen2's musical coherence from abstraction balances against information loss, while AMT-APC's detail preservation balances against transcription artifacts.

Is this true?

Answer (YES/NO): NO